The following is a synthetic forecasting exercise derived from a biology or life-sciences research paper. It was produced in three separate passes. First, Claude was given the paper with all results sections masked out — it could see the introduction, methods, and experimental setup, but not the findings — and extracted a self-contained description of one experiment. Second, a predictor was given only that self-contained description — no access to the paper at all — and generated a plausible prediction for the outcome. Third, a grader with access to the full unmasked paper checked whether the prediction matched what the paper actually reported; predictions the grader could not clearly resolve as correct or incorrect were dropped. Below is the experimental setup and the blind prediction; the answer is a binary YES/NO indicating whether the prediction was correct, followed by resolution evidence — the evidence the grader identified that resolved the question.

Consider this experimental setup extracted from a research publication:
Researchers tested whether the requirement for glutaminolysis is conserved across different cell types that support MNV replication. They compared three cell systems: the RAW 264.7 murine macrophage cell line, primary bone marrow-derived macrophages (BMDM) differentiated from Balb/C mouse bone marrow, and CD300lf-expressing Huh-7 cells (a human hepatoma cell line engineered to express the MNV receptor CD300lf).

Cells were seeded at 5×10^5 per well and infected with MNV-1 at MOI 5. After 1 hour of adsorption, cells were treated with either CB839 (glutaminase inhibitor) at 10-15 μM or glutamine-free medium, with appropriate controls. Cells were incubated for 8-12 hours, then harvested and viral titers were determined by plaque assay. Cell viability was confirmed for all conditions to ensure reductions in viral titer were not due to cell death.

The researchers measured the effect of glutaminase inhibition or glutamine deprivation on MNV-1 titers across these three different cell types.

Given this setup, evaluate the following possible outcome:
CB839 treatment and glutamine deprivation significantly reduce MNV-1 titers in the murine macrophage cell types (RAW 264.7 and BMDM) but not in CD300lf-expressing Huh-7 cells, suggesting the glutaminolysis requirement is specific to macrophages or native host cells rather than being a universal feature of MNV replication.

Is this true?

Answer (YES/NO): NO